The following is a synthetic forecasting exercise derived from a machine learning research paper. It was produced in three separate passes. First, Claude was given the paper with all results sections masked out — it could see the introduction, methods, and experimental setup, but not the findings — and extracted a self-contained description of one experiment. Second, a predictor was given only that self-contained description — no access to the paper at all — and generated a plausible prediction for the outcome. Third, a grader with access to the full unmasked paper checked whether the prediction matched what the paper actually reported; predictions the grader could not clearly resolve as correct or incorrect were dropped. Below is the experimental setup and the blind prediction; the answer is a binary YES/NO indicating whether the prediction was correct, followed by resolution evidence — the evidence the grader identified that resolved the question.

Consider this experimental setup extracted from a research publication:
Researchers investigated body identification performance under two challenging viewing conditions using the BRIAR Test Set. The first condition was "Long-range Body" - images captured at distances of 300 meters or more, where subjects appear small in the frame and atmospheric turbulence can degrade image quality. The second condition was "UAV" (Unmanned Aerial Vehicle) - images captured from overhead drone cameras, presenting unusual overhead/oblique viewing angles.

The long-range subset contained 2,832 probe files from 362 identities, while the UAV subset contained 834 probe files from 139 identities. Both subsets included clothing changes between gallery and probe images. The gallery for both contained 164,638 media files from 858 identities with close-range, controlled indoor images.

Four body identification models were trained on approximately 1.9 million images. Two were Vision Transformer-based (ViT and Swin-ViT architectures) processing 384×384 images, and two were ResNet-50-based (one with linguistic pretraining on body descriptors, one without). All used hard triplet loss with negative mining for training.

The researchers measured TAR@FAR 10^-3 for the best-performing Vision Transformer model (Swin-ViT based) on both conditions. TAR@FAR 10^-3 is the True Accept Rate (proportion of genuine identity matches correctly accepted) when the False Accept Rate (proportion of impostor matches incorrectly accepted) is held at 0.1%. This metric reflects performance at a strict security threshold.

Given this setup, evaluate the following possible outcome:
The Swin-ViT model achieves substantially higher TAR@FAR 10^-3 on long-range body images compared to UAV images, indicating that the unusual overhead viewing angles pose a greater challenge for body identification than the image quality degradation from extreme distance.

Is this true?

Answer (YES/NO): NO